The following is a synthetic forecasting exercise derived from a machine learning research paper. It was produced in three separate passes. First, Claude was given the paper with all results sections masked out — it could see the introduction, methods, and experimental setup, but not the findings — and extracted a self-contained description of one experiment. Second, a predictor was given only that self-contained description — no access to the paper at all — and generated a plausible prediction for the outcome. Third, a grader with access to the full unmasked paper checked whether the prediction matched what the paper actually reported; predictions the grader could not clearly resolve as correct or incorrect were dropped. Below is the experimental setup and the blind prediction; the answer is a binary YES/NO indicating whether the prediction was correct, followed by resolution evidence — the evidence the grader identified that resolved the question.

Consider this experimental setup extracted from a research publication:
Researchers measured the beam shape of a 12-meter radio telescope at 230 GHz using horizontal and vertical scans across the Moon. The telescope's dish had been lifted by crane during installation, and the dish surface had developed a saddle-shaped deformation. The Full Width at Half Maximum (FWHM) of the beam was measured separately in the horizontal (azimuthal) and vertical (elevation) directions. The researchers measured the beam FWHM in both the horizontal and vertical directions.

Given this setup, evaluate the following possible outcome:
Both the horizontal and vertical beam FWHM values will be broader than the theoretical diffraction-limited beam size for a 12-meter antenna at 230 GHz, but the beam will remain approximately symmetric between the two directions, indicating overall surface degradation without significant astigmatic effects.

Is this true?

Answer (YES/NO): NO